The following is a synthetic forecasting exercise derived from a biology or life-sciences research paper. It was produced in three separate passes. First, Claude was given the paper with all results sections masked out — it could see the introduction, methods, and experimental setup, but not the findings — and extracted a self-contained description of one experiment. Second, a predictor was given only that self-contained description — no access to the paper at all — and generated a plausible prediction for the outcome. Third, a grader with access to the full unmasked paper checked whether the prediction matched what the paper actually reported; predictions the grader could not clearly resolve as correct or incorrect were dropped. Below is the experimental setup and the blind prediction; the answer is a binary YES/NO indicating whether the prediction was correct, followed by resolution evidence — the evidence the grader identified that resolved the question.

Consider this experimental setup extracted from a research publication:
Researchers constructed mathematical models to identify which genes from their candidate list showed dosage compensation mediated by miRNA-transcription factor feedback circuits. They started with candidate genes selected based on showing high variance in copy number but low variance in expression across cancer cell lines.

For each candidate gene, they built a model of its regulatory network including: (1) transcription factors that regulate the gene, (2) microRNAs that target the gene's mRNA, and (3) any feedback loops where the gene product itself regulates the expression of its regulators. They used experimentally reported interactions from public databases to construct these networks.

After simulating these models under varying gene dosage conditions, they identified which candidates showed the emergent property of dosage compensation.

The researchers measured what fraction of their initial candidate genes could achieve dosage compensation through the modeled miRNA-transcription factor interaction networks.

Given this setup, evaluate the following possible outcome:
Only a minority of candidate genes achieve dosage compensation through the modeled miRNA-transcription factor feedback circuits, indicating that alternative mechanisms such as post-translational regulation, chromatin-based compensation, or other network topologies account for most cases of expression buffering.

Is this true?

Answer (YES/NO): YES